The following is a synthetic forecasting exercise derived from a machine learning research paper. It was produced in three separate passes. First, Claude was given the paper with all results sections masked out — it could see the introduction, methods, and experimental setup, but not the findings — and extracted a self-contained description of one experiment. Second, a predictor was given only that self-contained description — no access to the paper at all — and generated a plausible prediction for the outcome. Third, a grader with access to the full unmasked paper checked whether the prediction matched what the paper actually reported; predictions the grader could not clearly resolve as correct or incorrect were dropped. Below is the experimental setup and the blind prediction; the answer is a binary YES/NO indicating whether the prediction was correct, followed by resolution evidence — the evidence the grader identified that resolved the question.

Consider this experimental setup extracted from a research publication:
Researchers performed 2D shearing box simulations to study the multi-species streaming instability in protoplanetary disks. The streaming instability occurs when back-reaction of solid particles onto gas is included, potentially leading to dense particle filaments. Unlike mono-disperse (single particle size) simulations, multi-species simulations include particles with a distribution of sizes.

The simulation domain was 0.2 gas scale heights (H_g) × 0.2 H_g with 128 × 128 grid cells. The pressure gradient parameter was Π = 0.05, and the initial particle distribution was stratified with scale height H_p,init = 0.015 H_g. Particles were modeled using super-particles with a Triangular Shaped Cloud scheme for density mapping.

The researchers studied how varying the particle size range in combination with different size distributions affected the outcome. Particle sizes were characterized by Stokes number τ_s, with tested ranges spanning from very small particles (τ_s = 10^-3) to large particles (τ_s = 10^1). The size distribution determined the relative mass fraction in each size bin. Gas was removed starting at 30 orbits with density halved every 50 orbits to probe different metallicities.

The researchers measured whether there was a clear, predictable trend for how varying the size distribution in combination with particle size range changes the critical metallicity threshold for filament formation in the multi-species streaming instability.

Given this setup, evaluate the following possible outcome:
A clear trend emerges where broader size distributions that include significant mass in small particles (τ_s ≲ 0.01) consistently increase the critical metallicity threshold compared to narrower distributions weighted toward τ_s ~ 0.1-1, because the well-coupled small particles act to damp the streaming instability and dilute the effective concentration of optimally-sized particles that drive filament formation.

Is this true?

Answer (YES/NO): NO